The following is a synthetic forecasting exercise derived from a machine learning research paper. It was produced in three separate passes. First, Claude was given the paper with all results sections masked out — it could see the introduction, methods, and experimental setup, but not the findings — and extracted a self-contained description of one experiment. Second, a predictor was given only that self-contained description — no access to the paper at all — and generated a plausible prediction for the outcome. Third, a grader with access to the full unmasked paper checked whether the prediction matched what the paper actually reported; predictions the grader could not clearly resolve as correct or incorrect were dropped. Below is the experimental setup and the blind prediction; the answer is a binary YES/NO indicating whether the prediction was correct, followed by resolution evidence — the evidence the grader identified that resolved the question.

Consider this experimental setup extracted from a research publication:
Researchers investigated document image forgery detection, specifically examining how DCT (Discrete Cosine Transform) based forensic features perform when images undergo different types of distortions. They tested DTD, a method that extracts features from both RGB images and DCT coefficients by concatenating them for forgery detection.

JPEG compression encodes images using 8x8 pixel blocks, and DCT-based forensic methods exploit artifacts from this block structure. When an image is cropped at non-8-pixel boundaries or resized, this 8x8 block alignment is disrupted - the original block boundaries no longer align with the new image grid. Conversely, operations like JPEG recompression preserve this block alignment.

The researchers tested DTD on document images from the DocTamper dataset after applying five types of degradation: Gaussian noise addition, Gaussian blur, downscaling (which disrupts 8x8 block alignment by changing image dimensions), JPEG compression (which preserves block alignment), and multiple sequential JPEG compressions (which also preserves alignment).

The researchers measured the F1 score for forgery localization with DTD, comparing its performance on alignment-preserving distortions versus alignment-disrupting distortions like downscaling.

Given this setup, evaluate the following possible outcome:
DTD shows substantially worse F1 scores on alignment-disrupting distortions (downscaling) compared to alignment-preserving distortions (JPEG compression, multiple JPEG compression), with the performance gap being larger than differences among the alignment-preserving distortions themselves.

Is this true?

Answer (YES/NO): YES